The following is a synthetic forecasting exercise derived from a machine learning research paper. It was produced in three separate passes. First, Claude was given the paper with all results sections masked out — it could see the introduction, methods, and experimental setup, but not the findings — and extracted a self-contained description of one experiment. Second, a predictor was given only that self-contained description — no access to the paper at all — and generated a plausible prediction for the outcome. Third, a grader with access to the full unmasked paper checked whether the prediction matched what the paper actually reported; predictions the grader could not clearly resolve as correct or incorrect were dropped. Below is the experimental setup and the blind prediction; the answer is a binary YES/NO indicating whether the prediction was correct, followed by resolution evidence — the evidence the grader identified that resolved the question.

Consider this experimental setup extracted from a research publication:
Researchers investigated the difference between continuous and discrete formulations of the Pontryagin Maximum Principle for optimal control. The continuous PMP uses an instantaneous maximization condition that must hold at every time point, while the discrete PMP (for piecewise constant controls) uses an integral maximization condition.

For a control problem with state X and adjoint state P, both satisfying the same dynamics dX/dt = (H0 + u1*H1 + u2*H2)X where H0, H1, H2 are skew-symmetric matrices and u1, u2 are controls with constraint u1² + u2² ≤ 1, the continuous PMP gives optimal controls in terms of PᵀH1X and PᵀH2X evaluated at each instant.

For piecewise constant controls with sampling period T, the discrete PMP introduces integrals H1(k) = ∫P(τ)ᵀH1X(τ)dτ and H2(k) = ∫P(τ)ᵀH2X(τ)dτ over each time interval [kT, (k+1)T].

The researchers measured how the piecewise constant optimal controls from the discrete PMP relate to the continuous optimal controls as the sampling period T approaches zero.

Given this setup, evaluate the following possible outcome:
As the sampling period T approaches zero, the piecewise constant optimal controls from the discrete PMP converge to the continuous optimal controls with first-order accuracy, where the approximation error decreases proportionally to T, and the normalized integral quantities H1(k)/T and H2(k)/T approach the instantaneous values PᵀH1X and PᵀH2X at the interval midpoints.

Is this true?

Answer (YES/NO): NO